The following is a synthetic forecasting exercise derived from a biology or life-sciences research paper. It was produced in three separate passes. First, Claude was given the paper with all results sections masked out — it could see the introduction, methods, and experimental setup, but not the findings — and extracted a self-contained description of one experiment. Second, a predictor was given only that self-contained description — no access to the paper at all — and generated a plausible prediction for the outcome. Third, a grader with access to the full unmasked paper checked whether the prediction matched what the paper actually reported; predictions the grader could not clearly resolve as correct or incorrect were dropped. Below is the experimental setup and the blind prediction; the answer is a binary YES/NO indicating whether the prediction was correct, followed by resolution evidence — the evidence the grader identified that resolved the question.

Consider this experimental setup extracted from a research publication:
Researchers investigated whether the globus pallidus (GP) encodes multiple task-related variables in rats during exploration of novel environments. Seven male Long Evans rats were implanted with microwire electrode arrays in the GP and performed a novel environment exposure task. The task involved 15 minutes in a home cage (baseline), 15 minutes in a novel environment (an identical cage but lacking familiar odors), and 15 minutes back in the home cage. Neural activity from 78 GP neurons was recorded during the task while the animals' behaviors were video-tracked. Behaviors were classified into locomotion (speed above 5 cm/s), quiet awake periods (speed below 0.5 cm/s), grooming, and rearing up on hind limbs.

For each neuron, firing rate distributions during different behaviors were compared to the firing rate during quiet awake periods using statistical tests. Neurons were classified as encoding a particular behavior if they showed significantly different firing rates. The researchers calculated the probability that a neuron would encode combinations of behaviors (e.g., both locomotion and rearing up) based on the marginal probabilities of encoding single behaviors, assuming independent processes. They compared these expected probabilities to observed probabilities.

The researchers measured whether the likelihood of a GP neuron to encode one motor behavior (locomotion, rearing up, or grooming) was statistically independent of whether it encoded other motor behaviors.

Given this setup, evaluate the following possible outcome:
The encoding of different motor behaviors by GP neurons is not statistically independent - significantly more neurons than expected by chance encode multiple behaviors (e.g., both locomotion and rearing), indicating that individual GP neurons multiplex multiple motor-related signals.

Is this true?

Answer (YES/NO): NO